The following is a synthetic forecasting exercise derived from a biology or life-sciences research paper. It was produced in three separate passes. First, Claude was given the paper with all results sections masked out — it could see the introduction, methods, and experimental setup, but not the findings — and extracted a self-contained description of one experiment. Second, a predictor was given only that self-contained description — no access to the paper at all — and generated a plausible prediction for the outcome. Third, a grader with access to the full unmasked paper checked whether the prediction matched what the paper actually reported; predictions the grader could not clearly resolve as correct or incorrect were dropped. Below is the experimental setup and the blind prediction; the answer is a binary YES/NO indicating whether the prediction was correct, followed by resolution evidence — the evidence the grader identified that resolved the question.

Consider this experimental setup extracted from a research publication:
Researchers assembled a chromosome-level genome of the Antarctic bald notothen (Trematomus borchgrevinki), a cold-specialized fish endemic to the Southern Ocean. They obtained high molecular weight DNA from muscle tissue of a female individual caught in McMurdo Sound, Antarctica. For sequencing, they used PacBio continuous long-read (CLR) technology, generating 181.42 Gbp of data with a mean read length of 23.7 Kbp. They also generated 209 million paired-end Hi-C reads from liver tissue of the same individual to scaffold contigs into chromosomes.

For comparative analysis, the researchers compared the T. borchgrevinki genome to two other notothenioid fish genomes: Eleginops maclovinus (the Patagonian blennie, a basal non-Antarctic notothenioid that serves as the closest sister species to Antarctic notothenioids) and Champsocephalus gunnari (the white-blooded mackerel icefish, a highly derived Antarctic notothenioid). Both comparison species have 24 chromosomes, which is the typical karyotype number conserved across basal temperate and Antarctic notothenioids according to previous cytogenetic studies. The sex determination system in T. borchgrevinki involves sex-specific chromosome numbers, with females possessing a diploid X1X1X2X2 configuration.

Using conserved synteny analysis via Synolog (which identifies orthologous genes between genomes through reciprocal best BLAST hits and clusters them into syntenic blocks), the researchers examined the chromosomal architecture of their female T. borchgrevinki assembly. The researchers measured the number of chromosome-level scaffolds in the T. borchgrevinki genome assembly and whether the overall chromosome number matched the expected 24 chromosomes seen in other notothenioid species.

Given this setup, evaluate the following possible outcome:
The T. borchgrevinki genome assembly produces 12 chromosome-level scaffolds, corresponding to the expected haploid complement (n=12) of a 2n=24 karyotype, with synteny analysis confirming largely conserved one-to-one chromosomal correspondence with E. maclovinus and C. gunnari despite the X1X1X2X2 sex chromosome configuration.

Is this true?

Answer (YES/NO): NO